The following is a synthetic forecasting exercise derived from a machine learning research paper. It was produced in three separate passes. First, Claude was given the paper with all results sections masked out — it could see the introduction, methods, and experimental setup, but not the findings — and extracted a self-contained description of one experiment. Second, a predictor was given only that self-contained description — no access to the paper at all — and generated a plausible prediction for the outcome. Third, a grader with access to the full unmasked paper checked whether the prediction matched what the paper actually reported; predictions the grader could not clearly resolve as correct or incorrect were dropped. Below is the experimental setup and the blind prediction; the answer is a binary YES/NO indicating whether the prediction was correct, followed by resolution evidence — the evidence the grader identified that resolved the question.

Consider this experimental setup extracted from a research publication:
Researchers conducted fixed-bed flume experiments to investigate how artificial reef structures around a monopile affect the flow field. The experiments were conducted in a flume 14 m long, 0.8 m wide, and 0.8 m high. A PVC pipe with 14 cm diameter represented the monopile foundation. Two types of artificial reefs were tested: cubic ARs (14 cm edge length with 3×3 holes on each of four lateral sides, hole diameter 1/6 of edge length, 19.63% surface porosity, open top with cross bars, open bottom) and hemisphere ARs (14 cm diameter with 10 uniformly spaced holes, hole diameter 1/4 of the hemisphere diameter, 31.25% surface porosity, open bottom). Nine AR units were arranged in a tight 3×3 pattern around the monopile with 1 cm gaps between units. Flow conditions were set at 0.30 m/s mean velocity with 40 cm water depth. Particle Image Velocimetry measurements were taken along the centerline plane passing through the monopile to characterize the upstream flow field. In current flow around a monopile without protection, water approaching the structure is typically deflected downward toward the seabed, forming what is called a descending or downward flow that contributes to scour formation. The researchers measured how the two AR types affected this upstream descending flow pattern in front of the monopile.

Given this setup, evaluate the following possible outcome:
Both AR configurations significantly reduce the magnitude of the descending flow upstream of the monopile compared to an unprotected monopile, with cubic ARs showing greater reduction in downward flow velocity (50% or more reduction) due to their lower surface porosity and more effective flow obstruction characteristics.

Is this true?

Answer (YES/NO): NO